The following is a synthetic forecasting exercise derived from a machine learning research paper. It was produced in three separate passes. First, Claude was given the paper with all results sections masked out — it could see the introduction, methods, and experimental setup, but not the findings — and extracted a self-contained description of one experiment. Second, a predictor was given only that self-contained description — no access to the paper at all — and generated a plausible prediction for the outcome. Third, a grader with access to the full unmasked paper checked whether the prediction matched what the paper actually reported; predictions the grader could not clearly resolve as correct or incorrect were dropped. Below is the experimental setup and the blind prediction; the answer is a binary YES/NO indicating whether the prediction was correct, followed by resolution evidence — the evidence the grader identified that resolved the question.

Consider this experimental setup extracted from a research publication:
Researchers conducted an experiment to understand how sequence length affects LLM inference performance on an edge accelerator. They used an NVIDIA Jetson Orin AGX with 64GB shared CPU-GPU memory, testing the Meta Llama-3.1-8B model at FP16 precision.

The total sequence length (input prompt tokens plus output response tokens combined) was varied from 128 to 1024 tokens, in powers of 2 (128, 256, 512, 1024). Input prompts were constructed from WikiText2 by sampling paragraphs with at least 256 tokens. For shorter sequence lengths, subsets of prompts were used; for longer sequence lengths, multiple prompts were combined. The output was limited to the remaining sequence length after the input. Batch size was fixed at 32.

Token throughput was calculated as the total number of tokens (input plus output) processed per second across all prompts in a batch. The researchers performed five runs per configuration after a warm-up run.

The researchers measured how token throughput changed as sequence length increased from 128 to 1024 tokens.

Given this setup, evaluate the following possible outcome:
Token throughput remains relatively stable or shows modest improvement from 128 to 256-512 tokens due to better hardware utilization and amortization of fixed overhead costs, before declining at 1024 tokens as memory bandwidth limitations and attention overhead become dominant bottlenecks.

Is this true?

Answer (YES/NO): NO